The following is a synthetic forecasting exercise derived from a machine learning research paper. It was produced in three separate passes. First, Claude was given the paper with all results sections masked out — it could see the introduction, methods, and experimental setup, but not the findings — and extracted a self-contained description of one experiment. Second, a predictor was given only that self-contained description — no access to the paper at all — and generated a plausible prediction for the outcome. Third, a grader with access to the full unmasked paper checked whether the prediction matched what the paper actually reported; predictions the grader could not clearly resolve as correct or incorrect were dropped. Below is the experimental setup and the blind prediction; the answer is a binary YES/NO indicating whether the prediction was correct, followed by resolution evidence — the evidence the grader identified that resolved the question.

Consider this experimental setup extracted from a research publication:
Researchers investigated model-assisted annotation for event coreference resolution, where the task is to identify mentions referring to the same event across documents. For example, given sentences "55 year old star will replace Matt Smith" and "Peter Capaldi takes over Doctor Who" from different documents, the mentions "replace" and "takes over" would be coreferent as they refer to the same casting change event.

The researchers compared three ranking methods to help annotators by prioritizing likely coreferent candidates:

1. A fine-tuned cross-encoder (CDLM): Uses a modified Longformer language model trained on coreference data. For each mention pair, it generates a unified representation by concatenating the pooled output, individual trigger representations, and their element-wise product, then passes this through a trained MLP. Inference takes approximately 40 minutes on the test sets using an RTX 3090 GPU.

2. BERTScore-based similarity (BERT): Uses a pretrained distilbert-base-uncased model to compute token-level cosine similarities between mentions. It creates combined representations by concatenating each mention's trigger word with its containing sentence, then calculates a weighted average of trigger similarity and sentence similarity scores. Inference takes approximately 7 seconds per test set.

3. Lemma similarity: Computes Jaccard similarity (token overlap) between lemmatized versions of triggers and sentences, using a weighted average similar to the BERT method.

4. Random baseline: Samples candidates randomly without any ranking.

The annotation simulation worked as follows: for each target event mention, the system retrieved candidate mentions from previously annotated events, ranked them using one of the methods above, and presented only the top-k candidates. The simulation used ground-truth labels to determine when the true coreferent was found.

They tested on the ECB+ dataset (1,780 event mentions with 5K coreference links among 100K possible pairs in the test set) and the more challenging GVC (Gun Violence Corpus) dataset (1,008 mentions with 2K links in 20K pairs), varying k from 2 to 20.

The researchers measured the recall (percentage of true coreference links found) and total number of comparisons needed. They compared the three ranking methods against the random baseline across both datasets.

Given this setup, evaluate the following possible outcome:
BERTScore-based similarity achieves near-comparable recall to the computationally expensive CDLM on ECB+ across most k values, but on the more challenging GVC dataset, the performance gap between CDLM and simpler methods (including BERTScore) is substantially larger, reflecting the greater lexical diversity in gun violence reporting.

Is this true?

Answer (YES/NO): NO